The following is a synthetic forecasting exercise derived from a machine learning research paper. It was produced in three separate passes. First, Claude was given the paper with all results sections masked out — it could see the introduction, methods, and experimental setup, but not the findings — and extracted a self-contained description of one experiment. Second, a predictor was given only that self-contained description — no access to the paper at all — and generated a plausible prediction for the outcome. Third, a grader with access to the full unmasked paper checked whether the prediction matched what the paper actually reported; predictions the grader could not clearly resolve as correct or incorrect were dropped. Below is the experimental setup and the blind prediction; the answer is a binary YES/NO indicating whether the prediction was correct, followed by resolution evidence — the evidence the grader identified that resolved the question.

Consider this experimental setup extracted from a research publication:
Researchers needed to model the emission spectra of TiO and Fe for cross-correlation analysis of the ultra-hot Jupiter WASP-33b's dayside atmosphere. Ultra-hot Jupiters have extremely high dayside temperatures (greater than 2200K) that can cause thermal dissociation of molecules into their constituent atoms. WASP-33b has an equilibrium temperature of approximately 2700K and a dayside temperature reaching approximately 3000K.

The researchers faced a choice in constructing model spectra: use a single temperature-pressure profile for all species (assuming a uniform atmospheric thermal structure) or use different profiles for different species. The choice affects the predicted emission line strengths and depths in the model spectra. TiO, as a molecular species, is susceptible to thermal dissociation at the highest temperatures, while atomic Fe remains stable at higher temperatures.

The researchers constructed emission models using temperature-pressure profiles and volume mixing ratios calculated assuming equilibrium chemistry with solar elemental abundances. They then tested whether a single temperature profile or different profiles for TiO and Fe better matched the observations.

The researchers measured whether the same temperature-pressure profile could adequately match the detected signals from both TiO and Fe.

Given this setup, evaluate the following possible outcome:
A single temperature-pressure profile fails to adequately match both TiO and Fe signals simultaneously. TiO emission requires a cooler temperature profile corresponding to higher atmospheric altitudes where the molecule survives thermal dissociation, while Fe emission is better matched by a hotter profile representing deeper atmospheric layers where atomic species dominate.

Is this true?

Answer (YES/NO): YES